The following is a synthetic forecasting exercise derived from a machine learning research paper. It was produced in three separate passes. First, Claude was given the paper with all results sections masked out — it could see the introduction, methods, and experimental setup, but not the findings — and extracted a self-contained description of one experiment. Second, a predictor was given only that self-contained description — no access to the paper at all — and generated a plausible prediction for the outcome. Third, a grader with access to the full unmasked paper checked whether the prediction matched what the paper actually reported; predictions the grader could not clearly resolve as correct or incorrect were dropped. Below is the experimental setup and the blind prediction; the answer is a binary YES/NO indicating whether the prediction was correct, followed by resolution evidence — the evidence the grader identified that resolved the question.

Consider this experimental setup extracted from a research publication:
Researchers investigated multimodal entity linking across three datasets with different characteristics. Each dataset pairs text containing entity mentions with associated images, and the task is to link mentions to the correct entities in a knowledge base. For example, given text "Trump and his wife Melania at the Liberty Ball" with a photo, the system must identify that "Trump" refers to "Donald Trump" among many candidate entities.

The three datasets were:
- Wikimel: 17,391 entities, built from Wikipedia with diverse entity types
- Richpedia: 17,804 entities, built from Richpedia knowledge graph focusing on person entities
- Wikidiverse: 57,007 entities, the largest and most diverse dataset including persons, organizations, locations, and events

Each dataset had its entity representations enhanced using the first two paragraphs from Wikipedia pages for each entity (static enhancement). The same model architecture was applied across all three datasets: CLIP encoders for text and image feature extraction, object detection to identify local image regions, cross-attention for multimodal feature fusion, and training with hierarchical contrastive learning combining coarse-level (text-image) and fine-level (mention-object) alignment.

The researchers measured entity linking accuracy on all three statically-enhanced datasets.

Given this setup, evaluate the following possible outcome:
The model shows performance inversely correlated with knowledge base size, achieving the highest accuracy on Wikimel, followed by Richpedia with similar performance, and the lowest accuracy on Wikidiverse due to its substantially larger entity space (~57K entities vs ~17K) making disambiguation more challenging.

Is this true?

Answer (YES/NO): NO